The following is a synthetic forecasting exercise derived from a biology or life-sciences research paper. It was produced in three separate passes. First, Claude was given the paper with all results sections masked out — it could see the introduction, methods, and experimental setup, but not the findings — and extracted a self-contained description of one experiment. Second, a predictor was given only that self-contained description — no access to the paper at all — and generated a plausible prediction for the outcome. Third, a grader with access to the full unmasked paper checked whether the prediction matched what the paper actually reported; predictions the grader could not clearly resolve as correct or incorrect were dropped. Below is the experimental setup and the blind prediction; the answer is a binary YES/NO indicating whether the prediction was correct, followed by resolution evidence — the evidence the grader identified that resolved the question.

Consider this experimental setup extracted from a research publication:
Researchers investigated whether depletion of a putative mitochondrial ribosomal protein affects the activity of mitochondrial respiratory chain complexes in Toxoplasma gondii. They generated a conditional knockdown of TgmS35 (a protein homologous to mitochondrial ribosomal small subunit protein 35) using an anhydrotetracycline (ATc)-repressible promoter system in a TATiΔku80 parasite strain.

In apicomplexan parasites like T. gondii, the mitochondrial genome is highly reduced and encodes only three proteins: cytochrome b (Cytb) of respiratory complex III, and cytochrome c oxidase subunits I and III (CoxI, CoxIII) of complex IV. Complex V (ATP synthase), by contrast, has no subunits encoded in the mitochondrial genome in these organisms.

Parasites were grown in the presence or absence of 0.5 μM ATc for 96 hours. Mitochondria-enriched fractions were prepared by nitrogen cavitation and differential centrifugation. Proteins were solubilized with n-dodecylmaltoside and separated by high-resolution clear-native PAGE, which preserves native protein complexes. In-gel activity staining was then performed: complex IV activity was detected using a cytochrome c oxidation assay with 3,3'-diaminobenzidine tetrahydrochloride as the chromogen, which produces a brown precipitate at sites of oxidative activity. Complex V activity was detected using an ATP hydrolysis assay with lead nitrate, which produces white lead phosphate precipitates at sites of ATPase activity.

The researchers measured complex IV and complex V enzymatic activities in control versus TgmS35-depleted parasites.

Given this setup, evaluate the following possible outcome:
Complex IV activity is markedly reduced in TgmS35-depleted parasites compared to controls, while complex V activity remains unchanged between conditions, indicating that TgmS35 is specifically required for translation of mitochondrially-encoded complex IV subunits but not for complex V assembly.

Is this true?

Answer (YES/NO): NO